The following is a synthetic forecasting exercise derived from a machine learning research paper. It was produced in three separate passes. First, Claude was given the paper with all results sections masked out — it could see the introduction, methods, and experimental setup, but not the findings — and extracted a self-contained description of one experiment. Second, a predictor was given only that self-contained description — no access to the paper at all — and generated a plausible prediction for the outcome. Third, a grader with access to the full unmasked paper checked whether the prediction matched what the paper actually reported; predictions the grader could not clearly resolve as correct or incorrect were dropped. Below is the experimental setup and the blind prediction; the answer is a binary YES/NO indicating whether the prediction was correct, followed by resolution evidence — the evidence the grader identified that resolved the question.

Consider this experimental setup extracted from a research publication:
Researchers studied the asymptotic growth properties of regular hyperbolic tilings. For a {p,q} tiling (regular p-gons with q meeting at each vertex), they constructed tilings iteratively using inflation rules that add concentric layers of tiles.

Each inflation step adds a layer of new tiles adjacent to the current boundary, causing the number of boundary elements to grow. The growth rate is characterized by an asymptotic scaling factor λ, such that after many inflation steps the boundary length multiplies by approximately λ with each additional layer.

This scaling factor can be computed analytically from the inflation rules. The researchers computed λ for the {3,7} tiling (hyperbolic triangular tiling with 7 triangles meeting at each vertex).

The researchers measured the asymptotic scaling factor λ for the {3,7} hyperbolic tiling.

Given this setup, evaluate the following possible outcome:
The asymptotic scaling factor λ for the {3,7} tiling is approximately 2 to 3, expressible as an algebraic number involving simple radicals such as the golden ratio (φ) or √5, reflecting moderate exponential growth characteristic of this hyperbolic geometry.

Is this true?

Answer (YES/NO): YES